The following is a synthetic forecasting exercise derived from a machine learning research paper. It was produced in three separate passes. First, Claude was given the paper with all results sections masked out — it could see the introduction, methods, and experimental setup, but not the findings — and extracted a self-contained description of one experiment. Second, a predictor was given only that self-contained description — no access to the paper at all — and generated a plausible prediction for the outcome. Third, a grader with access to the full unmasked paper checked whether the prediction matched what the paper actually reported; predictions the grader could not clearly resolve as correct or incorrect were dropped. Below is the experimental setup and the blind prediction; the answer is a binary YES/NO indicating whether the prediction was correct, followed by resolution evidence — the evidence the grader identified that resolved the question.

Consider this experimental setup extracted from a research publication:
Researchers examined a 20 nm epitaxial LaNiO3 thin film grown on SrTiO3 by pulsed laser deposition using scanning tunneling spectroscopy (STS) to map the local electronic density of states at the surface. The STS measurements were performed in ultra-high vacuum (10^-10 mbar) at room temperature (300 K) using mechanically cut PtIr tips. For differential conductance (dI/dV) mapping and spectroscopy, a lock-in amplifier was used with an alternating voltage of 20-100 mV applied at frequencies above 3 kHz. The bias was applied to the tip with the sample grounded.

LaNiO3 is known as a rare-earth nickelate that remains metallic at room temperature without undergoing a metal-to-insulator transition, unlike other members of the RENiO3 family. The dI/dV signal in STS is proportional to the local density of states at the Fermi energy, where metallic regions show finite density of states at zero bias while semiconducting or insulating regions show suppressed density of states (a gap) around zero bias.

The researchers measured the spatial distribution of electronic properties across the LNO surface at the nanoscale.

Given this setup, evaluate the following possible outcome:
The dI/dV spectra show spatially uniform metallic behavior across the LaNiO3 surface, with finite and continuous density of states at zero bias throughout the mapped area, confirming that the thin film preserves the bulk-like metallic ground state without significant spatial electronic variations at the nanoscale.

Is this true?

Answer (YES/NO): NO